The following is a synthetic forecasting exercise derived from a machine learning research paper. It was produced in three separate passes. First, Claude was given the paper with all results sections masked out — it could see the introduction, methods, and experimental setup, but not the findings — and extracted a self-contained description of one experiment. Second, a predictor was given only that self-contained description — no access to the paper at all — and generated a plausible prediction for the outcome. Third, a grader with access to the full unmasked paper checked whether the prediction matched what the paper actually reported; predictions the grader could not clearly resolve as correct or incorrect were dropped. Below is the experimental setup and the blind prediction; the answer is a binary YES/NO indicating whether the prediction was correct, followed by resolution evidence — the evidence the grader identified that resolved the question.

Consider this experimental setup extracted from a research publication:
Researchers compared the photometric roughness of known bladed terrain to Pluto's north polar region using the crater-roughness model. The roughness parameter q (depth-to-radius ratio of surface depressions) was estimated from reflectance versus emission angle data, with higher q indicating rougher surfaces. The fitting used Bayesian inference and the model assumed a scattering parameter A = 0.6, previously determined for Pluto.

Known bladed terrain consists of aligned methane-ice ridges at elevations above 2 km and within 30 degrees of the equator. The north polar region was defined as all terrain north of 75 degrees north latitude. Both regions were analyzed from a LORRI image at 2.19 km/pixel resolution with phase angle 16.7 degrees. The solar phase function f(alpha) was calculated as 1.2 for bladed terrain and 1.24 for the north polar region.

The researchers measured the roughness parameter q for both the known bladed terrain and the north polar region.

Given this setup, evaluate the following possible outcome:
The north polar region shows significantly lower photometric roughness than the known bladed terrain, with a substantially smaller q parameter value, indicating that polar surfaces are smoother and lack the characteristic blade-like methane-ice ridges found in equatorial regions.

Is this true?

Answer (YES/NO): NO